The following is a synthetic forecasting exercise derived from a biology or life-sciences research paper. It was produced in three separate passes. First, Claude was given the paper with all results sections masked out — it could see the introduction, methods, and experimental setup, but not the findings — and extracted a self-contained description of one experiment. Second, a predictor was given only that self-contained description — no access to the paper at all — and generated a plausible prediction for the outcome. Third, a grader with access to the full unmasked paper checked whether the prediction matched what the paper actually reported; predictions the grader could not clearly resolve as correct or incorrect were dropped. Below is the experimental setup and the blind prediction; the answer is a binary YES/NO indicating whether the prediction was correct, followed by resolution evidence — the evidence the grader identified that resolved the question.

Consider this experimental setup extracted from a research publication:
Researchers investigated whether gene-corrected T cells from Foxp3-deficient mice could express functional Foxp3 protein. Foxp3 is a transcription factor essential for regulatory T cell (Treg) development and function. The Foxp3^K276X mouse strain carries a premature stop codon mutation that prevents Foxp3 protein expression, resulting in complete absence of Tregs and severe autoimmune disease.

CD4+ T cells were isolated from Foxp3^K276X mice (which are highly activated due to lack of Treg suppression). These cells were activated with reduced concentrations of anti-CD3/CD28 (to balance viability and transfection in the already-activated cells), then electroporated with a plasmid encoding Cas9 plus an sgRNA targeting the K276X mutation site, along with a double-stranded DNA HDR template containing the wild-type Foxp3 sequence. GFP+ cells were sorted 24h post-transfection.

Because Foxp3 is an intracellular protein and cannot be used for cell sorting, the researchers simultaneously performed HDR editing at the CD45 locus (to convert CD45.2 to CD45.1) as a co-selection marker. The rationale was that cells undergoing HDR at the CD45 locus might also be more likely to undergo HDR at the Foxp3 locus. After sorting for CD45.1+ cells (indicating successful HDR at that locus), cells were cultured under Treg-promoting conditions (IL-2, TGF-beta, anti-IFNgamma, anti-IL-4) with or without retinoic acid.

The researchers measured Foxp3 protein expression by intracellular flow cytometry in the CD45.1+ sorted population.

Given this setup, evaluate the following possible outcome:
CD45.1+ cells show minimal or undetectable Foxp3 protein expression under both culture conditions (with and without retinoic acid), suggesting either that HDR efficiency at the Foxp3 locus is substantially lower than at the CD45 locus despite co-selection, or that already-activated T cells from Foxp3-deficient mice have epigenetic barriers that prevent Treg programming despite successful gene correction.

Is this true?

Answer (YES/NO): NO